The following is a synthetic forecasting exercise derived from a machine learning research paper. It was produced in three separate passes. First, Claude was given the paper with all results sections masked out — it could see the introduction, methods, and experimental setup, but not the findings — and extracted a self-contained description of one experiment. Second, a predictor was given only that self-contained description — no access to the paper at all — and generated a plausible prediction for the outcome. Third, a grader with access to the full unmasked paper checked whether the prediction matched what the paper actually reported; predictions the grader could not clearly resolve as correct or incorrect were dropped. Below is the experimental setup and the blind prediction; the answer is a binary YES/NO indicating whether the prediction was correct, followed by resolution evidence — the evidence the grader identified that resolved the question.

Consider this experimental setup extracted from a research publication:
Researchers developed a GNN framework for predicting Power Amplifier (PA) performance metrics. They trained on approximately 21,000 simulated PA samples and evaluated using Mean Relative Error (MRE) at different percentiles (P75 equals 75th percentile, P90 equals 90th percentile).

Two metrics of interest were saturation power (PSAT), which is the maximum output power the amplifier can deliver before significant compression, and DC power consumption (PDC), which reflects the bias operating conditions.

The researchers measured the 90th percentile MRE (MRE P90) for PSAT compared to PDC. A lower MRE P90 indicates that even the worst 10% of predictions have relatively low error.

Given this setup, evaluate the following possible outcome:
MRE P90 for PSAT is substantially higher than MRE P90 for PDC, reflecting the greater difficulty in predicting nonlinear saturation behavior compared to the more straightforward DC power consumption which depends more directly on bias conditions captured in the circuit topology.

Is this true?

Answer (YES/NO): YES